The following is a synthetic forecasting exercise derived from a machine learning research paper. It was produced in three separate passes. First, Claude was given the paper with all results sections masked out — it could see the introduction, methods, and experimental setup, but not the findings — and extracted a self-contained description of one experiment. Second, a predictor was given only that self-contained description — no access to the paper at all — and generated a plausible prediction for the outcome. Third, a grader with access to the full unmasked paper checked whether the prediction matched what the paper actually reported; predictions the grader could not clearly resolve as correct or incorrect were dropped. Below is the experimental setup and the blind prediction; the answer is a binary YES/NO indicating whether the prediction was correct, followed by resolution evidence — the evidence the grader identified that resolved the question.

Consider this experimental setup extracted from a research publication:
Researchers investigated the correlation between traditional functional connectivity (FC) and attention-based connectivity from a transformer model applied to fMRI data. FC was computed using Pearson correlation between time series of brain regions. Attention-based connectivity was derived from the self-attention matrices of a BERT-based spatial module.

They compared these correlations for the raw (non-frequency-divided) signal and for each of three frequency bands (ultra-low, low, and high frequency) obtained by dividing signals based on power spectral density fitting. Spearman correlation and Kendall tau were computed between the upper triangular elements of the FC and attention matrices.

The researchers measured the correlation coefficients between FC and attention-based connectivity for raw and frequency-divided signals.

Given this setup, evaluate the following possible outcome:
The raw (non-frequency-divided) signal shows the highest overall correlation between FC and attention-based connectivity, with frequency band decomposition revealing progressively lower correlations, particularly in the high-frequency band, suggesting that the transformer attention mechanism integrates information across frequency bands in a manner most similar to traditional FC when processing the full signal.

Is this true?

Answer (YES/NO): NO